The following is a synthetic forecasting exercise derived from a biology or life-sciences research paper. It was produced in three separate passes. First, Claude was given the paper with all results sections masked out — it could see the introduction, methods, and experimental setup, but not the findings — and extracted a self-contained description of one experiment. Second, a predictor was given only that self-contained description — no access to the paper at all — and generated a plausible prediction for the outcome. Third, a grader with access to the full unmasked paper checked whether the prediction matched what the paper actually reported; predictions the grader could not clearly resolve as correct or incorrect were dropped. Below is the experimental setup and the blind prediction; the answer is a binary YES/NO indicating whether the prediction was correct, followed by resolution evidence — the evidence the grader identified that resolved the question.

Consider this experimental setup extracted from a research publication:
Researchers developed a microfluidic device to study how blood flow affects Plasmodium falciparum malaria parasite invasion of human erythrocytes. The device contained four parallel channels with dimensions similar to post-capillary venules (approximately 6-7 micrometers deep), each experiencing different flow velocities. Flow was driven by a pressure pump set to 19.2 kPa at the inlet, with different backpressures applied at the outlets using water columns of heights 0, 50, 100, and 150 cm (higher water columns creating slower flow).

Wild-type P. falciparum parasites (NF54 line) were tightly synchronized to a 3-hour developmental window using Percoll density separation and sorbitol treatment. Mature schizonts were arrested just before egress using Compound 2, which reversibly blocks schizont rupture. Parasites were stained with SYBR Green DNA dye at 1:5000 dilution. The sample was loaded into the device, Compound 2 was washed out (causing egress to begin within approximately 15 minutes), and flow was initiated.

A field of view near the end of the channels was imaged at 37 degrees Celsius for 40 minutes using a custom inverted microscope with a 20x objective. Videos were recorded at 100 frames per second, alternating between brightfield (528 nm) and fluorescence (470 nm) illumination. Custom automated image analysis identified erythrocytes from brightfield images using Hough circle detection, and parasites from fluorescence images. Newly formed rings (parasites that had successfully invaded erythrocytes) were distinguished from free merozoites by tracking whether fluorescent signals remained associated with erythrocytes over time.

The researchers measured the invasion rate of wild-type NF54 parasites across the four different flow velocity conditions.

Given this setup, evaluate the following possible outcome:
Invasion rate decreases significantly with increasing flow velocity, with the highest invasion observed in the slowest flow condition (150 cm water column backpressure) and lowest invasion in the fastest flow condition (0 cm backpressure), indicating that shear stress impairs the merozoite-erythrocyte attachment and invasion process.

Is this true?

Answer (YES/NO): NO